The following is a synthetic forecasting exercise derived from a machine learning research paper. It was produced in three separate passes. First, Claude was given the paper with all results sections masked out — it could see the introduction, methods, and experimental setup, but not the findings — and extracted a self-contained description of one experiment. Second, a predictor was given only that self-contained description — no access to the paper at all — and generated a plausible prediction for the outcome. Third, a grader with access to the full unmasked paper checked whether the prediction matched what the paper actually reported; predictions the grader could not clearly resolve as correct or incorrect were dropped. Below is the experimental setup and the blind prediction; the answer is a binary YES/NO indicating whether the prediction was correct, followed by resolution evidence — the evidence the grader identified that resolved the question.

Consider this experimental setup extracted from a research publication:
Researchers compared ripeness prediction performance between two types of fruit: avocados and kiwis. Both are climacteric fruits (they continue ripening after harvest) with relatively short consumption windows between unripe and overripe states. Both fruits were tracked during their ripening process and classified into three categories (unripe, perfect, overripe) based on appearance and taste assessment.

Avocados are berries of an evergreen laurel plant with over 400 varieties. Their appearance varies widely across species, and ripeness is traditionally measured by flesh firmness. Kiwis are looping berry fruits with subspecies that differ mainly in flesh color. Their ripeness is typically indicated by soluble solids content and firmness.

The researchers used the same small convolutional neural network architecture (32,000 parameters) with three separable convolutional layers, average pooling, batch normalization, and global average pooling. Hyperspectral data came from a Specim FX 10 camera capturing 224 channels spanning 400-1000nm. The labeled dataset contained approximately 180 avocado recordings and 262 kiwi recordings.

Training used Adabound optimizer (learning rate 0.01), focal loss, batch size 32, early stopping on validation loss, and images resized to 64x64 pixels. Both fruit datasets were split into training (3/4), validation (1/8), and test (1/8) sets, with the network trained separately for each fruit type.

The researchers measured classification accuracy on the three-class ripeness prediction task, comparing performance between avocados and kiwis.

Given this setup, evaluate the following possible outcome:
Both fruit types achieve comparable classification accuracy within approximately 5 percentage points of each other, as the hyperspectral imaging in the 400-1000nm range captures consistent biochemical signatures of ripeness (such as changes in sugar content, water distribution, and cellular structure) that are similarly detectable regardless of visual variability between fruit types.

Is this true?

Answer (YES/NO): NO